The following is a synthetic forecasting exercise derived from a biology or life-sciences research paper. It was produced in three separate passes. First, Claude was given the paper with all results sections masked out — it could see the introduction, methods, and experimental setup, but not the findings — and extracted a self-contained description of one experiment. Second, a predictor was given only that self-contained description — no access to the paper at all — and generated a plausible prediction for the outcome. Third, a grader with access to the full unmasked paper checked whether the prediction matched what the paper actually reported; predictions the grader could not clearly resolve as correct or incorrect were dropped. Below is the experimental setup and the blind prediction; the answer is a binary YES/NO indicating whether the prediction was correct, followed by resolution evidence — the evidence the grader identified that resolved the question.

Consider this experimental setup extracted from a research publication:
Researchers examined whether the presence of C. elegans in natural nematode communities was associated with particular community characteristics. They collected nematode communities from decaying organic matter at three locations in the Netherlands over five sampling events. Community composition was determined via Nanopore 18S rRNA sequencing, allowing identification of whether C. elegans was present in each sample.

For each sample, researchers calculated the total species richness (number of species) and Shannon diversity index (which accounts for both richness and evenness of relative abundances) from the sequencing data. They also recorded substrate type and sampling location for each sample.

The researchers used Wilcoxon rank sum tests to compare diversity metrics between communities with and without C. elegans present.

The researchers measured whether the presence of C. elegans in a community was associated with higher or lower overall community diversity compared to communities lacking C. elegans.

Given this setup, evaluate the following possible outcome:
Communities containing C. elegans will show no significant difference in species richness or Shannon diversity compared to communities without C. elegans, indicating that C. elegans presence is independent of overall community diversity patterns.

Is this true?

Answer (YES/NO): YES